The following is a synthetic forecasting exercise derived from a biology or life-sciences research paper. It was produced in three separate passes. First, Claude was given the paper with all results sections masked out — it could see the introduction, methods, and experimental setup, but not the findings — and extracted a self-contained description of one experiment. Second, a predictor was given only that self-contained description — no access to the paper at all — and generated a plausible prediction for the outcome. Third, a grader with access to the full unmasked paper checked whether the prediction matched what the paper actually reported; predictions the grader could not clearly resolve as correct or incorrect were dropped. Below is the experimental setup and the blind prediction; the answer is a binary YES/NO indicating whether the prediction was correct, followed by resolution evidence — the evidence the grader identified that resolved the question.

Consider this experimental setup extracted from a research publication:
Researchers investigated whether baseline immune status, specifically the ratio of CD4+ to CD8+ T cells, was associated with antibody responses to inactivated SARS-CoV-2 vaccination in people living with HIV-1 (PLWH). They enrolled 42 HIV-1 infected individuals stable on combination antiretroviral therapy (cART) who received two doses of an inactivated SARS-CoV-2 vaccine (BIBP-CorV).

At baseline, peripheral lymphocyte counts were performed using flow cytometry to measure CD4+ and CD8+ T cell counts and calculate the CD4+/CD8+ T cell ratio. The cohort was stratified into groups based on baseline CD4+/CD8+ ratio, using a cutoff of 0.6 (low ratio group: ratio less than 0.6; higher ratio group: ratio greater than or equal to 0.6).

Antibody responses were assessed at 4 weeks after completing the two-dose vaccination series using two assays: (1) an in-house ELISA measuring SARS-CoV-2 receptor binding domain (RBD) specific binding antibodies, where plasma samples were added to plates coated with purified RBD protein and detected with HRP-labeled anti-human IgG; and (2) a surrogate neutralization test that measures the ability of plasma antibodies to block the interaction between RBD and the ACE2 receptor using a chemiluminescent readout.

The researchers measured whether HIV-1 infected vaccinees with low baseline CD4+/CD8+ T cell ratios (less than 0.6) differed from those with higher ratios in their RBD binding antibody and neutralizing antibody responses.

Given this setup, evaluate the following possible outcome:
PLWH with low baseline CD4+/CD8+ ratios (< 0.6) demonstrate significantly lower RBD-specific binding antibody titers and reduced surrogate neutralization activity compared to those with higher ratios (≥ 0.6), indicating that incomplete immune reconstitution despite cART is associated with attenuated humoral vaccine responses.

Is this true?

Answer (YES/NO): YES